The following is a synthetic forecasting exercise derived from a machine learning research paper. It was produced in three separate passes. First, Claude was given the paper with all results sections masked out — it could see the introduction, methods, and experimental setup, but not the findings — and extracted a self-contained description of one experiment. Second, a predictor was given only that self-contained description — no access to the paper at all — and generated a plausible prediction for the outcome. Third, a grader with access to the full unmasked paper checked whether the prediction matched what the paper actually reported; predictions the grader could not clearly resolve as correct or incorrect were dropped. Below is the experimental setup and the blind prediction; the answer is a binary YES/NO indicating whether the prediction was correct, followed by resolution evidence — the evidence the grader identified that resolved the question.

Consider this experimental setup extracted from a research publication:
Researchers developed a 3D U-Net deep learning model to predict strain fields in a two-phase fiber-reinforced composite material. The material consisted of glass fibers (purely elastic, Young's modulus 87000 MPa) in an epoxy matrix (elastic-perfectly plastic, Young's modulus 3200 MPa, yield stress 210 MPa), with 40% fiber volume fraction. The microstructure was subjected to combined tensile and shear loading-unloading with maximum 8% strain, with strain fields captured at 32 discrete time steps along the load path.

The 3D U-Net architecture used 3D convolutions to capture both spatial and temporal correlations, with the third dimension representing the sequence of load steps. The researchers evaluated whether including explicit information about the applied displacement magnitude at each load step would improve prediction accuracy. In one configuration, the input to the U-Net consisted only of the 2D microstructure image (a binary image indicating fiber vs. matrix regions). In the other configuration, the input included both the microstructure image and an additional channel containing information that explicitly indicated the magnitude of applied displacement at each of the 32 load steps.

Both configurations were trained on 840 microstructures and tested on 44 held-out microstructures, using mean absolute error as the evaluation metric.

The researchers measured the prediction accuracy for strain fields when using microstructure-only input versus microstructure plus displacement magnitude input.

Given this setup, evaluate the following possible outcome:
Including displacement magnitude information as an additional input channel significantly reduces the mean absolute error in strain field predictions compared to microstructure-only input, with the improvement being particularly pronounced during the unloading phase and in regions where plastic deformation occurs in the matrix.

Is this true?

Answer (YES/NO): NO